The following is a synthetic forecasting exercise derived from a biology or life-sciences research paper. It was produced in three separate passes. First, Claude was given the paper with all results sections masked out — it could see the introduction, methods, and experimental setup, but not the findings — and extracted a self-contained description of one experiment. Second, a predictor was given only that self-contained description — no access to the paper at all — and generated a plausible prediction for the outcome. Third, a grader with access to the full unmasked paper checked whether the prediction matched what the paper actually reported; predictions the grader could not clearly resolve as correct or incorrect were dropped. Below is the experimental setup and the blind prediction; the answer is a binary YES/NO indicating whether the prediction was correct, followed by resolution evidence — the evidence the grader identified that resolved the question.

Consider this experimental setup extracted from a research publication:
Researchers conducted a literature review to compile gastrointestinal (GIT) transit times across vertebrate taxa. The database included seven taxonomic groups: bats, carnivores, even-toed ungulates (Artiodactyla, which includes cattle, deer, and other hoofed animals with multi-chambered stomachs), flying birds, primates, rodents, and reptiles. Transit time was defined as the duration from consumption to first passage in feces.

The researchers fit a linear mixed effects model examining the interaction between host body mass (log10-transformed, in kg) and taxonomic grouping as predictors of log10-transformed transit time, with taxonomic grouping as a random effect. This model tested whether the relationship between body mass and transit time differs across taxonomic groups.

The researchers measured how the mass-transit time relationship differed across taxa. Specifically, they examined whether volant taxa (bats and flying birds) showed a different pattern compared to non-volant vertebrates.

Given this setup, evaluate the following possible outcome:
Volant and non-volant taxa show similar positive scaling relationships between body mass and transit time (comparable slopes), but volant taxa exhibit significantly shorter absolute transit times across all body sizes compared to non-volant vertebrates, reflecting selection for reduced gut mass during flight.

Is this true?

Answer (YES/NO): NO